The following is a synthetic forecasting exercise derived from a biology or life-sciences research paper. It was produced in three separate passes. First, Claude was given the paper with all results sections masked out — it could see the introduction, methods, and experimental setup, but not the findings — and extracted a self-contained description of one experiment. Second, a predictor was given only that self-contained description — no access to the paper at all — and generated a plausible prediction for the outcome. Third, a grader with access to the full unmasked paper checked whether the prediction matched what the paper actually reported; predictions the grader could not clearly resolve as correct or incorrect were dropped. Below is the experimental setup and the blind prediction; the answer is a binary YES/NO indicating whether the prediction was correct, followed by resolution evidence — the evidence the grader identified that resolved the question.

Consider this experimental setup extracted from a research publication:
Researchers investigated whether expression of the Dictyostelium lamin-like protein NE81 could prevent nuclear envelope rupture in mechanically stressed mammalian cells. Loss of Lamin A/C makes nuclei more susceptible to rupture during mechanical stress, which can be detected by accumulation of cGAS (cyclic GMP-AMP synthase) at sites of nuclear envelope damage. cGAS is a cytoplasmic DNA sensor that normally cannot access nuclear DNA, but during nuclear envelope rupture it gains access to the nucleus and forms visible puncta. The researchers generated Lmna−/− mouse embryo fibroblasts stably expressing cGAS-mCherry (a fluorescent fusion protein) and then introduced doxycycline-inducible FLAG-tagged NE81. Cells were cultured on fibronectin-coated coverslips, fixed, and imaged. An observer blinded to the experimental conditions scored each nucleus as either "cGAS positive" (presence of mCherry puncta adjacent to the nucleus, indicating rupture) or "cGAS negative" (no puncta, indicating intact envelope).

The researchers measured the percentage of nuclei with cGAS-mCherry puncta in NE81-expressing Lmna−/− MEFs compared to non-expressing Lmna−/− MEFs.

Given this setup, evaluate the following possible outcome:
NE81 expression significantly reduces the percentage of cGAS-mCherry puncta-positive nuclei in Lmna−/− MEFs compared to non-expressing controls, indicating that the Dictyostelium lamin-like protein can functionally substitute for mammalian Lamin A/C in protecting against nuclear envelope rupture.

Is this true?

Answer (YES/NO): YES